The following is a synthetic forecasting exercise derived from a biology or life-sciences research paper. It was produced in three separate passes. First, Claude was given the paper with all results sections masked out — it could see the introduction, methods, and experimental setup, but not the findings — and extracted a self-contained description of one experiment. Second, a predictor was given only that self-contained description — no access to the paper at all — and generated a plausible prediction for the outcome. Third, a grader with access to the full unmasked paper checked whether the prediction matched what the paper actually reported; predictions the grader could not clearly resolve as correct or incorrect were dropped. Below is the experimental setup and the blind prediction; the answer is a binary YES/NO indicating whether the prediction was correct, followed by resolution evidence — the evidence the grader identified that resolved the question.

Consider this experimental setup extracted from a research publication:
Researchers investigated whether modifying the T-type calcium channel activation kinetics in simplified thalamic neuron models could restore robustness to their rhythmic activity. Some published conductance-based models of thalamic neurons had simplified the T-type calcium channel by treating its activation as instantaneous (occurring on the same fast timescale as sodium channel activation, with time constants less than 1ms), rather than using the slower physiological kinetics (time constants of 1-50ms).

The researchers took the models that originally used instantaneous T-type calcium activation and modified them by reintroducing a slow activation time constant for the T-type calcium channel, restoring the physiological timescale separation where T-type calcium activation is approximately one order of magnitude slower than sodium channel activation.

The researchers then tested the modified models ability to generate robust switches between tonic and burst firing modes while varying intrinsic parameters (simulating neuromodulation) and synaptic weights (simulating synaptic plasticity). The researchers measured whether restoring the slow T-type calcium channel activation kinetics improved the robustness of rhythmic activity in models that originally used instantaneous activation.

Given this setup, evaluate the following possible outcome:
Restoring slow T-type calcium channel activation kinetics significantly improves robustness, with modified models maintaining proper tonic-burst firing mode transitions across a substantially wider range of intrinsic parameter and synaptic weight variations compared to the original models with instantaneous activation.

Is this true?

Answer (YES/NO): YES